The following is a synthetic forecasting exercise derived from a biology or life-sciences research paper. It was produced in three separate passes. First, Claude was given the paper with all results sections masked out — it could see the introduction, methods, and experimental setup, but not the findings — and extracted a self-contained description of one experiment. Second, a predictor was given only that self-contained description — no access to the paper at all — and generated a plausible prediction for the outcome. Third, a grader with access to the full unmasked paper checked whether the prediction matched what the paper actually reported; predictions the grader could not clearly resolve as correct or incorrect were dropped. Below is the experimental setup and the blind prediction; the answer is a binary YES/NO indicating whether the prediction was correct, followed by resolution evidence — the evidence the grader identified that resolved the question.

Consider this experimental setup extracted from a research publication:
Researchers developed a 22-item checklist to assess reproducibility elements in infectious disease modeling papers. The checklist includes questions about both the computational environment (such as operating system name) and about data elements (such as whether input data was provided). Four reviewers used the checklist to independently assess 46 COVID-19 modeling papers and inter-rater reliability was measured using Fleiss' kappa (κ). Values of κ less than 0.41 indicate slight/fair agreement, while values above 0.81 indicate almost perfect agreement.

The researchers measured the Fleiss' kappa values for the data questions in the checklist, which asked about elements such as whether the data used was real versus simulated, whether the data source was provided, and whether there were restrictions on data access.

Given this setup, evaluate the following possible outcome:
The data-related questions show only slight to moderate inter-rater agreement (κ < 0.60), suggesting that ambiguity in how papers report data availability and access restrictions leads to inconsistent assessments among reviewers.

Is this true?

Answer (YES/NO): YES